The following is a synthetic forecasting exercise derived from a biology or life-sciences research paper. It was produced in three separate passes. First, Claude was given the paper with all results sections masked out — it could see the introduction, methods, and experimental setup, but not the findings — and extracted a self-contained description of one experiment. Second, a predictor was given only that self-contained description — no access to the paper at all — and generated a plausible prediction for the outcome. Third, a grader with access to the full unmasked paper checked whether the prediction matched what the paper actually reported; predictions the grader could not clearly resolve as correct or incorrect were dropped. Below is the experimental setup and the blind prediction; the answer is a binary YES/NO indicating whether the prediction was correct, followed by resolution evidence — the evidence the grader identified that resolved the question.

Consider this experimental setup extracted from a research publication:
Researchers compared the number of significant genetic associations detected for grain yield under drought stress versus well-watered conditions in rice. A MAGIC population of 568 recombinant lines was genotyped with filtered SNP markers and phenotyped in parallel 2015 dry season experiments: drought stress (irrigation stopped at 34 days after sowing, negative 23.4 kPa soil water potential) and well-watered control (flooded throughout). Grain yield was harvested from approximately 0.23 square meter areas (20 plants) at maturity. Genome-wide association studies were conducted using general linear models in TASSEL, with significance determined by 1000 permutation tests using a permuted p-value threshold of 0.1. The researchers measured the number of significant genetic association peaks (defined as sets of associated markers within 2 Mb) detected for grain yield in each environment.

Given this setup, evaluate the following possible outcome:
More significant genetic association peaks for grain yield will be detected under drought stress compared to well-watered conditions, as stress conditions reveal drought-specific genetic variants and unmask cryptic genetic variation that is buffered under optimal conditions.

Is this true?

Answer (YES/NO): NO